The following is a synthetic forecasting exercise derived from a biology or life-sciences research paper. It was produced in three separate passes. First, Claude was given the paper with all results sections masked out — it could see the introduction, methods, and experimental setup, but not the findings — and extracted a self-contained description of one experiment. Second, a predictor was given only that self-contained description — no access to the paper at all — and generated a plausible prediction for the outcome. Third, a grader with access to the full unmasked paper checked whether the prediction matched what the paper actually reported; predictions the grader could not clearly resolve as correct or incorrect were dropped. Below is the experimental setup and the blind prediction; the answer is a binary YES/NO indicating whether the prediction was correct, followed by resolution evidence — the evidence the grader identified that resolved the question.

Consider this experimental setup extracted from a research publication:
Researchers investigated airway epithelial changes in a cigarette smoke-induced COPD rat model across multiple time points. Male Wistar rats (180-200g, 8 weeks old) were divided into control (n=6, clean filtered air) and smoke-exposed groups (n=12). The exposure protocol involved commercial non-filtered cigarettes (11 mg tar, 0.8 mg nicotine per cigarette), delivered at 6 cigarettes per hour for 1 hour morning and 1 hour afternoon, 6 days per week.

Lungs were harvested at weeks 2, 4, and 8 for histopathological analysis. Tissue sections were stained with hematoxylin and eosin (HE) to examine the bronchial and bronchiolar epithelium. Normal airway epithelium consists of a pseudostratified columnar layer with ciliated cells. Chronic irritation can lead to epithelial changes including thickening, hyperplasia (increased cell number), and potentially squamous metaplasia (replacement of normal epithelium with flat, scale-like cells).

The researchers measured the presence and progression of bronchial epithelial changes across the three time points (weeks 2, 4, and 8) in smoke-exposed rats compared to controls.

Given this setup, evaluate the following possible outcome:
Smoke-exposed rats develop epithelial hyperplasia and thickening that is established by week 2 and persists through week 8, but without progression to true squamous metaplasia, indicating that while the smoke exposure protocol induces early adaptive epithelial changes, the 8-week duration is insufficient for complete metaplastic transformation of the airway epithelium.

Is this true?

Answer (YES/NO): NO